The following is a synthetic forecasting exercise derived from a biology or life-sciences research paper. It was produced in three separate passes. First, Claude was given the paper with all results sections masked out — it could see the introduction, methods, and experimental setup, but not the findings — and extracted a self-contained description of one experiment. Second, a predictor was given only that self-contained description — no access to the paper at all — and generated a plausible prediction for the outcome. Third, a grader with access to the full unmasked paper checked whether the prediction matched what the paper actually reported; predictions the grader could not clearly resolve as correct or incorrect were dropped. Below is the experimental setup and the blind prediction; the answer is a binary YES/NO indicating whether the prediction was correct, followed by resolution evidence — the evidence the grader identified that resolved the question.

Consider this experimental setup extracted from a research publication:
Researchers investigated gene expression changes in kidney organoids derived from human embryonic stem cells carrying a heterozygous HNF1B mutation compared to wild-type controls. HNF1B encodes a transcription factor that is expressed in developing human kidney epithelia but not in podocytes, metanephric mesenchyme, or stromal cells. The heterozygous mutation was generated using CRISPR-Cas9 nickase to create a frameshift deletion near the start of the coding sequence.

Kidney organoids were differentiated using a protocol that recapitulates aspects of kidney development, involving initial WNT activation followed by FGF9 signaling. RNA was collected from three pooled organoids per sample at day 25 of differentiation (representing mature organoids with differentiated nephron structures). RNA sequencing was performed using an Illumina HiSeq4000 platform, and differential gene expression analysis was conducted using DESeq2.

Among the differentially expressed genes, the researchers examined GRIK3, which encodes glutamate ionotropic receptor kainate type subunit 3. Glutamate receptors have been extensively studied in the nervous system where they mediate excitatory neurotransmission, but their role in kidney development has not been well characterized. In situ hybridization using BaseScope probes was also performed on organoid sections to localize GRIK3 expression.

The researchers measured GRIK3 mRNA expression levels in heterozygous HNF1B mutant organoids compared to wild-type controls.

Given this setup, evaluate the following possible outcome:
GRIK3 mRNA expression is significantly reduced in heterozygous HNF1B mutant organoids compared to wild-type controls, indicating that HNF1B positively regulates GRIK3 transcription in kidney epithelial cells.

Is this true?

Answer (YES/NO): NO